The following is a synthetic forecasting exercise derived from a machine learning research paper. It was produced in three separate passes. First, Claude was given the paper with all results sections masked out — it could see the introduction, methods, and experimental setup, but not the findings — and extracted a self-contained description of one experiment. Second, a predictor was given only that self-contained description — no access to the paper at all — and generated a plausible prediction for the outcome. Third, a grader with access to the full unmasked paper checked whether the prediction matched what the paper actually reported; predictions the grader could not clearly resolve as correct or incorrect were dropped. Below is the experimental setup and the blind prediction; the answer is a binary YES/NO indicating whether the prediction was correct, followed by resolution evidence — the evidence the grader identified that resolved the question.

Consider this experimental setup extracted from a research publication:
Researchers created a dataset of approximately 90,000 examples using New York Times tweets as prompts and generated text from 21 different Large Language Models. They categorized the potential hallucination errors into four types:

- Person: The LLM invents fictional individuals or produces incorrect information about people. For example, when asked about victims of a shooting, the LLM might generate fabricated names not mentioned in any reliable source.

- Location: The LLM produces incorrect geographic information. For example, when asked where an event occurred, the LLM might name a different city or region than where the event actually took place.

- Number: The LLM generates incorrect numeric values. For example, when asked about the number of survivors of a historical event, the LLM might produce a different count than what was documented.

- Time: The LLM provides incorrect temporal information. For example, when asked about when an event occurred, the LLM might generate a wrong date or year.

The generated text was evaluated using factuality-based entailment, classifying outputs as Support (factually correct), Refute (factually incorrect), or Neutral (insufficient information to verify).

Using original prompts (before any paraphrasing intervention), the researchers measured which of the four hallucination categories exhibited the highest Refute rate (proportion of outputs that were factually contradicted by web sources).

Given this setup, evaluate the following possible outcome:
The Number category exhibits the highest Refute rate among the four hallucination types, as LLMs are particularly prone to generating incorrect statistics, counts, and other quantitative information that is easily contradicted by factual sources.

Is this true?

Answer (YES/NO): YES